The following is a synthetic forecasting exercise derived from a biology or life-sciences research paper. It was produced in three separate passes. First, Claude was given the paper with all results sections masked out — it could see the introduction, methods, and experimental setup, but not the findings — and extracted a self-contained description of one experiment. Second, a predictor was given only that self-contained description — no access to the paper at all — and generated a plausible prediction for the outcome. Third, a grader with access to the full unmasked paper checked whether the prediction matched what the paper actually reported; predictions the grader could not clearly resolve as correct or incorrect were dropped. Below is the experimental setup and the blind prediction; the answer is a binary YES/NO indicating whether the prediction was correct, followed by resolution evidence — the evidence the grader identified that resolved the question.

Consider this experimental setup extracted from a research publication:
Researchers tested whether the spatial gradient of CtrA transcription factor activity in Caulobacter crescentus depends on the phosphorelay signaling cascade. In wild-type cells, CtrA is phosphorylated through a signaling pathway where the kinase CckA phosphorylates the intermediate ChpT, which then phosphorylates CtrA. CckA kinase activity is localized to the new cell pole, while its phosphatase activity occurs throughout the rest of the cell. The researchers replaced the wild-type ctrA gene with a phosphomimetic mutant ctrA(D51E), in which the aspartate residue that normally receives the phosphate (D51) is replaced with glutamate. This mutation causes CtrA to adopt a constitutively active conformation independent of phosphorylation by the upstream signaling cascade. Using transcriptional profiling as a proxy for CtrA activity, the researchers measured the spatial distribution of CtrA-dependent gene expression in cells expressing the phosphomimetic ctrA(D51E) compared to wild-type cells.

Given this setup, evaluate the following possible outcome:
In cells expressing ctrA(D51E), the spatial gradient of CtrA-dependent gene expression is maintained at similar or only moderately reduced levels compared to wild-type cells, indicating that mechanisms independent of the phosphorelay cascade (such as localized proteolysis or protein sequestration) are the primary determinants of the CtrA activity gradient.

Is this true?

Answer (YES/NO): NO